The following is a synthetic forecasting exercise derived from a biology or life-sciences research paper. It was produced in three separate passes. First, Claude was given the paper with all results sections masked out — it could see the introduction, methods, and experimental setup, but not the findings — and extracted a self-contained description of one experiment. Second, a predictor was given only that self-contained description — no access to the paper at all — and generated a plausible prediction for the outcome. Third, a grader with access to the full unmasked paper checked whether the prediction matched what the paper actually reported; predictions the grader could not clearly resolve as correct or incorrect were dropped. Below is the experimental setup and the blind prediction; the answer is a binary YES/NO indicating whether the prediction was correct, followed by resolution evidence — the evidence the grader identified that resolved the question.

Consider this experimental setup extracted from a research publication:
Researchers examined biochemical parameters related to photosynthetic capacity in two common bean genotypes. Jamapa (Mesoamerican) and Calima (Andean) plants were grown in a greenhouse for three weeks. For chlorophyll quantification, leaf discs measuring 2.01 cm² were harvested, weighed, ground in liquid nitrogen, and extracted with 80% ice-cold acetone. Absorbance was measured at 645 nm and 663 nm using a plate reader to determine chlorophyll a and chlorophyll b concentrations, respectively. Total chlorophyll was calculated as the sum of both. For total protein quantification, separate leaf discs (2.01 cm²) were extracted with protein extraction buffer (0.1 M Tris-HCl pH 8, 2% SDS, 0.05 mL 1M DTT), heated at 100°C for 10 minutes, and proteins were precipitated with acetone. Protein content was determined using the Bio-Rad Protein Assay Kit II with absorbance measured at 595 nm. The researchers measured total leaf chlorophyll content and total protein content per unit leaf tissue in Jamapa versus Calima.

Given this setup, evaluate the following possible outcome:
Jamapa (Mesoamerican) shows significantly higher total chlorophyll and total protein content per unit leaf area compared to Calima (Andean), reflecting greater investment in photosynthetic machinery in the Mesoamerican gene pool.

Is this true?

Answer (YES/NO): YES